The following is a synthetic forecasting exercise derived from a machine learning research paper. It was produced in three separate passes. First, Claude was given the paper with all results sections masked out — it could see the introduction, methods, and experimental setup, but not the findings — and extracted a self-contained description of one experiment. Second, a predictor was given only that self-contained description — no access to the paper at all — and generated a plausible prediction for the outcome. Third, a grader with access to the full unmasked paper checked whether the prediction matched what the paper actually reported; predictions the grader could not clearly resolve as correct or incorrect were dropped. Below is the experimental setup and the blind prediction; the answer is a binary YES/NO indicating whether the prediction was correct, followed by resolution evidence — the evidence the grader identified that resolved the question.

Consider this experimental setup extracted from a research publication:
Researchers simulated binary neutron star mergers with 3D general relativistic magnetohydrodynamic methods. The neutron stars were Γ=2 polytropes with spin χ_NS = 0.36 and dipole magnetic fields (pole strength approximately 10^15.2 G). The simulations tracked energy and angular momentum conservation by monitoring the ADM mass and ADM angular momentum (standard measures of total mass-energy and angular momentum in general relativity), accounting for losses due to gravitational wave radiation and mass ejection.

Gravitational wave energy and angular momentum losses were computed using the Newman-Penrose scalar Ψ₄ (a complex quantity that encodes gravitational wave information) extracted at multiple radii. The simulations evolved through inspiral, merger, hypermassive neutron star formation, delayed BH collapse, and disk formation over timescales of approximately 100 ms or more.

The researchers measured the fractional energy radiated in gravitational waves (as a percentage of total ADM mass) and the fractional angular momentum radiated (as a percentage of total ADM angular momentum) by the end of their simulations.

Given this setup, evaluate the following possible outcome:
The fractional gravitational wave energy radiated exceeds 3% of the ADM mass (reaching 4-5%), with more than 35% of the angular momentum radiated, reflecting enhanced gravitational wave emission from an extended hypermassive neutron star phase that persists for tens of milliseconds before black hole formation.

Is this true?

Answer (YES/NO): NO